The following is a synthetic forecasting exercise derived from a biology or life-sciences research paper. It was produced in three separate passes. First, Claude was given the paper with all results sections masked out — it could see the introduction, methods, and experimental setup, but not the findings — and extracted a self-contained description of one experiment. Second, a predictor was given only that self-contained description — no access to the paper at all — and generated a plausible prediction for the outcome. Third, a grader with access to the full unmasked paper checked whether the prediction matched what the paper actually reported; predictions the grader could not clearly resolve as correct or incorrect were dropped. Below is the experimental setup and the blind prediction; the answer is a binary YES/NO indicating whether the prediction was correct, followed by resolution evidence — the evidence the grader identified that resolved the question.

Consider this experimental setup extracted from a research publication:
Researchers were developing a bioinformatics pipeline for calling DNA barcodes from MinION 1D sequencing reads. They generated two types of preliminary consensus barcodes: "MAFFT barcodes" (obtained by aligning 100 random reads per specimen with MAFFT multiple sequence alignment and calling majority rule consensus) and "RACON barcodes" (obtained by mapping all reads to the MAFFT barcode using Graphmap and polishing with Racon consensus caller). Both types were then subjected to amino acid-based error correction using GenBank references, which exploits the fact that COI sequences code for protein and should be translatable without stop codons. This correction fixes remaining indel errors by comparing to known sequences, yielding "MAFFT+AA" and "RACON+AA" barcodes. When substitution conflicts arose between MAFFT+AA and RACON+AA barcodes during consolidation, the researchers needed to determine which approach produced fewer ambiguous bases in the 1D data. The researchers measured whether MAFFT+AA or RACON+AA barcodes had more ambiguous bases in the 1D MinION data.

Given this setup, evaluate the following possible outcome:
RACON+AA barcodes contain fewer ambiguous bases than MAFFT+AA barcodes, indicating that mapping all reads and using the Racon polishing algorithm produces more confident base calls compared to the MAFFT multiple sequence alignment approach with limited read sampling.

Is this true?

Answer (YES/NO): YES